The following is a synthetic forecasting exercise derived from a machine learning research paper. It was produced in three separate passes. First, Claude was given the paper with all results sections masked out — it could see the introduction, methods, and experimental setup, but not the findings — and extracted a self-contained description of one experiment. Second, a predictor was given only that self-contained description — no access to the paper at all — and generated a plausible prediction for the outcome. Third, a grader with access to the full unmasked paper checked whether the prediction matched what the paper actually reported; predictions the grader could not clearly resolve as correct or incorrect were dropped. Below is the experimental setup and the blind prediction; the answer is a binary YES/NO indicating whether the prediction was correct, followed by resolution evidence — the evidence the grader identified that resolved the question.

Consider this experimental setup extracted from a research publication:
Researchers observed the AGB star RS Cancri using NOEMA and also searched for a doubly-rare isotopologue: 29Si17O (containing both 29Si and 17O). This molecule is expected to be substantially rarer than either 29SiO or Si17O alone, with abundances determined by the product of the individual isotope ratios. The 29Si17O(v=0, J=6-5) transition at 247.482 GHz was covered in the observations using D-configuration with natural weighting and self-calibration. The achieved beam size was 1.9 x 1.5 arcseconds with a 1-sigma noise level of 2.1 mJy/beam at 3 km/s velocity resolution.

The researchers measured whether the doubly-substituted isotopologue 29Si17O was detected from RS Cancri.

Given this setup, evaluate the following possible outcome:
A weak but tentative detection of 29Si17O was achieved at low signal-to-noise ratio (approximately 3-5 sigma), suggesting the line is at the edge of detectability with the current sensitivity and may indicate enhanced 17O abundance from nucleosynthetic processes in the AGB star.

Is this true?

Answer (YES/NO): YES